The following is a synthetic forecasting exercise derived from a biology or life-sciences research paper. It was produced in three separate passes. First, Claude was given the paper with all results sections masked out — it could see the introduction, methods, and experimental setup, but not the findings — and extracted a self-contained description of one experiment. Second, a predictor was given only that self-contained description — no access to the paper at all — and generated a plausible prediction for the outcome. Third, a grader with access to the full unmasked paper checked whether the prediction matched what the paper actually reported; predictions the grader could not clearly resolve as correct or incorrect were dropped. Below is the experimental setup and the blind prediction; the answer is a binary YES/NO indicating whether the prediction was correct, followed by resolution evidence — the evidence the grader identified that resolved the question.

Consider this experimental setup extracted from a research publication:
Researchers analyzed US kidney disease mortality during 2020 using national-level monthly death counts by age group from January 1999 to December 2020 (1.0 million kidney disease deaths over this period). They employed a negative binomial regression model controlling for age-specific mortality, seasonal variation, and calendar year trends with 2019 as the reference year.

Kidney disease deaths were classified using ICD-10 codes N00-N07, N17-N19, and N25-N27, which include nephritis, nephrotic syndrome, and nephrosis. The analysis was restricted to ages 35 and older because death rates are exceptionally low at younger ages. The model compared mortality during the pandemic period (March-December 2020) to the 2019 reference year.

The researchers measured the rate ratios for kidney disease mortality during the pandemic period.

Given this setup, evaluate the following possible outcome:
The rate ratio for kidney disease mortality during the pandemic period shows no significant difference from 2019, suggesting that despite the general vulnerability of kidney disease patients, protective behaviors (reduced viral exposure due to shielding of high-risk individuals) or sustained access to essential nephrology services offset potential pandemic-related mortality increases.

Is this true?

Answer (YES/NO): NO